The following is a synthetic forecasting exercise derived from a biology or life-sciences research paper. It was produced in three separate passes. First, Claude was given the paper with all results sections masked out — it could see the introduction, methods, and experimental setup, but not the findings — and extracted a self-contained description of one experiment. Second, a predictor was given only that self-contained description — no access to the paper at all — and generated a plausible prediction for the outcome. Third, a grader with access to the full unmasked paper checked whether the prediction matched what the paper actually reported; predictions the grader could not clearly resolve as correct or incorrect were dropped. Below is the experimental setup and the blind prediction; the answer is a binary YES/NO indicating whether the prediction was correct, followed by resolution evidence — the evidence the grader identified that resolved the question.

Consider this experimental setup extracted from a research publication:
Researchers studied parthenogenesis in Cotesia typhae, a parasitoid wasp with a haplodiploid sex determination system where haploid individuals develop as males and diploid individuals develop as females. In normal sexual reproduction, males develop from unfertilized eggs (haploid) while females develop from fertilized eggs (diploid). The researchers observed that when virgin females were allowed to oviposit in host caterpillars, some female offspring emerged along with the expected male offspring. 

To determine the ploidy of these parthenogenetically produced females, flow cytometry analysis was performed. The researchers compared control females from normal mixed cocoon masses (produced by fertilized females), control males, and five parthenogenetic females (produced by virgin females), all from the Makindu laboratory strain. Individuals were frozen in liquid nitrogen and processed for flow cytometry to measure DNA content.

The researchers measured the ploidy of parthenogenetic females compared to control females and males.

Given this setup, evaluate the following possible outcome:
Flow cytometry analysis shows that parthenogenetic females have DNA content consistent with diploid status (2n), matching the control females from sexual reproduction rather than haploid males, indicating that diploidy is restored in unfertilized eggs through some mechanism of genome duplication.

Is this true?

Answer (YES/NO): YES